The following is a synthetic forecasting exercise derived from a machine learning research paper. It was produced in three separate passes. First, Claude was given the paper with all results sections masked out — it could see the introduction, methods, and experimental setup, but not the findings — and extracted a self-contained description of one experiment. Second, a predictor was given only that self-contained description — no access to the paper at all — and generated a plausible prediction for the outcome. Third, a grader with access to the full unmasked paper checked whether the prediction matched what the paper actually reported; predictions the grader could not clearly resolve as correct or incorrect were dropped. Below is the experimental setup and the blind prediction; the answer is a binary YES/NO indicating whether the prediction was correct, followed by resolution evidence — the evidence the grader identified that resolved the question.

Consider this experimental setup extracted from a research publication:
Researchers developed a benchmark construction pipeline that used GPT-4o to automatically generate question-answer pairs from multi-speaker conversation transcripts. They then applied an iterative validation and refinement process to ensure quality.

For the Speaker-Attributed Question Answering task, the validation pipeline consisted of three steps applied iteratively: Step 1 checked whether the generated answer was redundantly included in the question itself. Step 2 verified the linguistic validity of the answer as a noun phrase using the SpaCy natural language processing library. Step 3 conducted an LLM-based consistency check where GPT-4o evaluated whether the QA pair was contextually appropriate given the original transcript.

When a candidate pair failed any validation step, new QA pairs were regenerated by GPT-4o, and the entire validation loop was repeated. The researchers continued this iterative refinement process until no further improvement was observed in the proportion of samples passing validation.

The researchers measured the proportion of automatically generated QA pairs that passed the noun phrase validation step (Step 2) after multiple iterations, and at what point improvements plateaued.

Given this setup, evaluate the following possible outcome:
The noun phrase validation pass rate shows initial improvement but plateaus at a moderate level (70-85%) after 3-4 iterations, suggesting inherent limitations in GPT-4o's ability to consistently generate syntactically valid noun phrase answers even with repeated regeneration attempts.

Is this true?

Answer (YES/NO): NO